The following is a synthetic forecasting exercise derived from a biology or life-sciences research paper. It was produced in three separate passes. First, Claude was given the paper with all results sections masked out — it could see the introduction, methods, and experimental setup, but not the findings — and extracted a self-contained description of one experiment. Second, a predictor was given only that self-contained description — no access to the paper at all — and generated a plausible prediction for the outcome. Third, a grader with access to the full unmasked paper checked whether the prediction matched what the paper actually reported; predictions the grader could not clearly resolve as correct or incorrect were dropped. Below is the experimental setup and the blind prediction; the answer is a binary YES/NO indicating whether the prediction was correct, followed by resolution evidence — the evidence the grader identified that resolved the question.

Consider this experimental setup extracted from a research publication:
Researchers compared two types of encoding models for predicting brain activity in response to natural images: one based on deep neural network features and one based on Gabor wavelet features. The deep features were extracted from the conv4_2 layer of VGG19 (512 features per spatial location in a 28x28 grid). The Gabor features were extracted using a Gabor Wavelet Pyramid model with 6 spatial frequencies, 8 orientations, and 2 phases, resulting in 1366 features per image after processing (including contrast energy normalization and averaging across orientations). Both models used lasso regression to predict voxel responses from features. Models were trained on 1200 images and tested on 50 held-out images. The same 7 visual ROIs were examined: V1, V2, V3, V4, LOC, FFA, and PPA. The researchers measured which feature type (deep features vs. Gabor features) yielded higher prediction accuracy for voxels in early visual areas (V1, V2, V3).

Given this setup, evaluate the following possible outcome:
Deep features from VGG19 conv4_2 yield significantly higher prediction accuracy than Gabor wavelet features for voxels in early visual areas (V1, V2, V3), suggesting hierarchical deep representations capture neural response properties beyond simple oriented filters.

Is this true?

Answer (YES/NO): NO